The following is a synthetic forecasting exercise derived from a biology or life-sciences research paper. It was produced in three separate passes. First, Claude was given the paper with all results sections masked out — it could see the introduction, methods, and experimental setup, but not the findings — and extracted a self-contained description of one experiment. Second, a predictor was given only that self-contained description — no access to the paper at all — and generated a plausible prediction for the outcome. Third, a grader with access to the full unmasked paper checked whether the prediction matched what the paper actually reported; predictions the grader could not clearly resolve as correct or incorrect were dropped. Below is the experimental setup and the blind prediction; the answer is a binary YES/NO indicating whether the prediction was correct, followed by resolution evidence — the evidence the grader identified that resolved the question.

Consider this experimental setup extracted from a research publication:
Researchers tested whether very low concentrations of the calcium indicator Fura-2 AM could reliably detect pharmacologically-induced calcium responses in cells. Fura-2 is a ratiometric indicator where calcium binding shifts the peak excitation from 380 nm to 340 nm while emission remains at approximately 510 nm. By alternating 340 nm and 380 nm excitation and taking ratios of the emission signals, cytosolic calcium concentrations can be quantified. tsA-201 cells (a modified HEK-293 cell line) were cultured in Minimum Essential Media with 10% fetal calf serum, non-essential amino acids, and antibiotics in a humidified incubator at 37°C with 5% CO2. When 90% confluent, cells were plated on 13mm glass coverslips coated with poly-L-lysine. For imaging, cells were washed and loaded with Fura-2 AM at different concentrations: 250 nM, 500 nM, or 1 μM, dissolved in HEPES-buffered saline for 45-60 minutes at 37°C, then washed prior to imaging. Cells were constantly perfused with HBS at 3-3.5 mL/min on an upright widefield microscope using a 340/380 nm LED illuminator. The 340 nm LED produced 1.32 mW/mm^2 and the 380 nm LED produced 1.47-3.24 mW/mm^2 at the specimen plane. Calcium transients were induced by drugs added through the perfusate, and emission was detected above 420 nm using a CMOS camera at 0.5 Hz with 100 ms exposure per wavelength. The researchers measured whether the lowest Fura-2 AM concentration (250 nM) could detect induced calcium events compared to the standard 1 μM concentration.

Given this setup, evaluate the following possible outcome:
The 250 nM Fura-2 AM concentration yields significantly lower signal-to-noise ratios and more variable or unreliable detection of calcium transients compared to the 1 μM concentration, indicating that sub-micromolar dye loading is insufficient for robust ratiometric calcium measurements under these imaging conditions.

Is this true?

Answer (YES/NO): NO